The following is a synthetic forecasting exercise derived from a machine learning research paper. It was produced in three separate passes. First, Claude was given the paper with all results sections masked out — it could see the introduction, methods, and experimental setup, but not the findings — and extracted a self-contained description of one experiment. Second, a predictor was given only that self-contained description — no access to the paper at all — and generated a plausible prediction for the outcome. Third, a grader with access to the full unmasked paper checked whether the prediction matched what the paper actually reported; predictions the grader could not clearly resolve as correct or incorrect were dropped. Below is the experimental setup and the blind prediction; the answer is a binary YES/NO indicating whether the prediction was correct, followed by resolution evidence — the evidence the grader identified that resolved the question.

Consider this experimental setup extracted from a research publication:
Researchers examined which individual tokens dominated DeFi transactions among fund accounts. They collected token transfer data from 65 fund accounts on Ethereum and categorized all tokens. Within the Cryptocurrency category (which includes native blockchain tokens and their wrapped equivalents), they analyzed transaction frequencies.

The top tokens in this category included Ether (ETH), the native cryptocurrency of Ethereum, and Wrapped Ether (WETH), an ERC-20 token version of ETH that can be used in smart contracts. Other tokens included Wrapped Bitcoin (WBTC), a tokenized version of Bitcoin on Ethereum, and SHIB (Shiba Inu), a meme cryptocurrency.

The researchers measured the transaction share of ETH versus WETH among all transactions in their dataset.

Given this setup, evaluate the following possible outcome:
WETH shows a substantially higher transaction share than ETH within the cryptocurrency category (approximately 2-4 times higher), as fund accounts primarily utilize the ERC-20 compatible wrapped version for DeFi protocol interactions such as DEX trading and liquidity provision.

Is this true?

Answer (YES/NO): NO